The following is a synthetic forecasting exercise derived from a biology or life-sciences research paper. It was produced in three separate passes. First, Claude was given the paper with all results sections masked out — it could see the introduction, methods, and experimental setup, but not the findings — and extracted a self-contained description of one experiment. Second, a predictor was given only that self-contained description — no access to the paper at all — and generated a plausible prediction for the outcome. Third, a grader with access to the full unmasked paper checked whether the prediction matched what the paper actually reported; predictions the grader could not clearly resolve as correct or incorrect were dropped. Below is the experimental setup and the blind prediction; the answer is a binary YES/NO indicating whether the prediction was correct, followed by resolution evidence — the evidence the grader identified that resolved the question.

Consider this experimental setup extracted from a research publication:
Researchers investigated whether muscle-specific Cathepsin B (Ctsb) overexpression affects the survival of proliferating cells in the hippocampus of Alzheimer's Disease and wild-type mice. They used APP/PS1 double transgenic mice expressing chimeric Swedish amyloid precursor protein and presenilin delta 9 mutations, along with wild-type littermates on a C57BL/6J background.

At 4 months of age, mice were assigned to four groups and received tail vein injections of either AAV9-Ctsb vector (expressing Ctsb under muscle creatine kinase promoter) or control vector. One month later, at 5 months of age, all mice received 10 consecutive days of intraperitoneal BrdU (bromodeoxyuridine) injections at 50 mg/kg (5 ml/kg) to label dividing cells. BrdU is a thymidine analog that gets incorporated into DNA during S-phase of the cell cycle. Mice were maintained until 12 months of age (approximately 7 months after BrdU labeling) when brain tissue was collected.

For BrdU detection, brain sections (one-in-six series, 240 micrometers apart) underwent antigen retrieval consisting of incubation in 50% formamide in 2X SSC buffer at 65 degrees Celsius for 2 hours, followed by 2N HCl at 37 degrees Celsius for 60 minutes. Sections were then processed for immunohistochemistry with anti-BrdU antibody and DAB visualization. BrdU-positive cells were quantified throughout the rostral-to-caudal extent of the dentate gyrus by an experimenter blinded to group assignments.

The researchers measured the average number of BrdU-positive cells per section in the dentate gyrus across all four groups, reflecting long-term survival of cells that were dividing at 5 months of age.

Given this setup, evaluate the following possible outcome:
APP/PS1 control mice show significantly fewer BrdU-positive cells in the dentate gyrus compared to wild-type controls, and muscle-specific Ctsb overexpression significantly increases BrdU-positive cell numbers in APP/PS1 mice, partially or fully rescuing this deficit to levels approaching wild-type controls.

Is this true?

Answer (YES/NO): NO